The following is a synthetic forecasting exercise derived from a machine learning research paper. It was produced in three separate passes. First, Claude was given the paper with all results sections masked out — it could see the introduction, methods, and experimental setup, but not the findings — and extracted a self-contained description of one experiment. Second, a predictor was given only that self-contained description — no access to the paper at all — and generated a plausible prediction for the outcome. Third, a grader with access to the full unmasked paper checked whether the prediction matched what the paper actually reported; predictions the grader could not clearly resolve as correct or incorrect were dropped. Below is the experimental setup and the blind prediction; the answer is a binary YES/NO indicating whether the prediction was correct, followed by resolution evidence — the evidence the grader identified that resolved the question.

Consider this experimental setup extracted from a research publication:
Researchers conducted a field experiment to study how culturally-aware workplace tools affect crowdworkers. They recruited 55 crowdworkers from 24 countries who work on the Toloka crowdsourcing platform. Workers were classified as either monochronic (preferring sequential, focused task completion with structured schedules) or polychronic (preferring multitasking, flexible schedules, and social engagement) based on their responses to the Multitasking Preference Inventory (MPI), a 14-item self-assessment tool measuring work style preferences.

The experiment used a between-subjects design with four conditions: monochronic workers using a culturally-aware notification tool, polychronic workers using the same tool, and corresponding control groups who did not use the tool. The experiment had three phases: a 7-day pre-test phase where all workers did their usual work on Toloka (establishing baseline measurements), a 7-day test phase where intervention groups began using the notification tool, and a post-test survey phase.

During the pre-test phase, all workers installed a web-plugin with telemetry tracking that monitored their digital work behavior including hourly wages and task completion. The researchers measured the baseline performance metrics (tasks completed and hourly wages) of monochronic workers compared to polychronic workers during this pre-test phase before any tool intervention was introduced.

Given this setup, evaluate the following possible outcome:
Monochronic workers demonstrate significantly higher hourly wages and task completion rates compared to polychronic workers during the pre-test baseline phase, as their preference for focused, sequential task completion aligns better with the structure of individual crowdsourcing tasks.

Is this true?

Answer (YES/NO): NO